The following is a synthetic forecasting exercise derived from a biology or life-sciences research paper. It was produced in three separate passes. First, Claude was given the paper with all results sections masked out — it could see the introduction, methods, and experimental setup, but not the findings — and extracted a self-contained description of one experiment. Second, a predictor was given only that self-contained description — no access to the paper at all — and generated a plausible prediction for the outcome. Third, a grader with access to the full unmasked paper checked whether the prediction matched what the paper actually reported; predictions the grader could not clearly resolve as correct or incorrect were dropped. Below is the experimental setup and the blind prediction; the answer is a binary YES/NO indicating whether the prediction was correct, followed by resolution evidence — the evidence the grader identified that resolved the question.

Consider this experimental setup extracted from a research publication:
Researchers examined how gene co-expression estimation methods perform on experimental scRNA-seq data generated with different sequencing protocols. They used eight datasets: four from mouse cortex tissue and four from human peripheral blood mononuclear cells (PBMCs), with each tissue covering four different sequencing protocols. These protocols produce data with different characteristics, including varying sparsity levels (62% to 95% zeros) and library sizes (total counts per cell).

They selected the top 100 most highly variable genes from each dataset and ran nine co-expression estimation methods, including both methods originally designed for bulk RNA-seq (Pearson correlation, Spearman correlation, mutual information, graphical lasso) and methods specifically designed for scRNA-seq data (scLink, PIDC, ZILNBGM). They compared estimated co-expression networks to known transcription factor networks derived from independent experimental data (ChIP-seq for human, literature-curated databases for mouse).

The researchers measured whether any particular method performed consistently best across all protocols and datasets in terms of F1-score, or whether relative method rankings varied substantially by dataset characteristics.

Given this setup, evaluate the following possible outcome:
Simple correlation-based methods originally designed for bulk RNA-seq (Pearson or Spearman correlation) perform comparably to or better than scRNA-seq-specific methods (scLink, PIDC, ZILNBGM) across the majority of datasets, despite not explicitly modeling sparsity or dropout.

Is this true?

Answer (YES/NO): NO